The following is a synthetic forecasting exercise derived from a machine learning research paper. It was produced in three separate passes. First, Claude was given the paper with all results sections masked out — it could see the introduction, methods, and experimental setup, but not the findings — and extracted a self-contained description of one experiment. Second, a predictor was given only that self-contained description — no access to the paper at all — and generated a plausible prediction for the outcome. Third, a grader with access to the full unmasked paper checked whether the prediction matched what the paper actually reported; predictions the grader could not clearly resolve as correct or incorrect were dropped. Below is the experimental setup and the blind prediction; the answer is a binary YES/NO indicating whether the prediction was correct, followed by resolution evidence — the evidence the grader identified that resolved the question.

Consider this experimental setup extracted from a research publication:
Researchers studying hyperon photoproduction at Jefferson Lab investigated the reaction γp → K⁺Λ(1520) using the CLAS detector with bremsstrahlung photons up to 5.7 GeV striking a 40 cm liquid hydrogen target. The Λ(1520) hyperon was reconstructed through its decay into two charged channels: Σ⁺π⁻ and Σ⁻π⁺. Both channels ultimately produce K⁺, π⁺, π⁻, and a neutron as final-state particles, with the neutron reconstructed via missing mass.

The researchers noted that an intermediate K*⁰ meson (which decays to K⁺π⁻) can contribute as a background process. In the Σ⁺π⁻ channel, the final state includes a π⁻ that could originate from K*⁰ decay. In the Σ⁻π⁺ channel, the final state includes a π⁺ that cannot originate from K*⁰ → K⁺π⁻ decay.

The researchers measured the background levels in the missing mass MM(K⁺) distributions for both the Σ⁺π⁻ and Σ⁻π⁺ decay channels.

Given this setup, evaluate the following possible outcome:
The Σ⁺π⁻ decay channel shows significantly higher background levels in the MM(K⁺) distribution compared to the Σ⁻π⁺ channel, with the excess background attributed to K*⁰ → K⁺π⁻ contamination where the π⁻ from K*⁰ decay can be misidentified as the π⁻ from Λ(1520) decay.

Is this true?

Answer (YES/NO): YES